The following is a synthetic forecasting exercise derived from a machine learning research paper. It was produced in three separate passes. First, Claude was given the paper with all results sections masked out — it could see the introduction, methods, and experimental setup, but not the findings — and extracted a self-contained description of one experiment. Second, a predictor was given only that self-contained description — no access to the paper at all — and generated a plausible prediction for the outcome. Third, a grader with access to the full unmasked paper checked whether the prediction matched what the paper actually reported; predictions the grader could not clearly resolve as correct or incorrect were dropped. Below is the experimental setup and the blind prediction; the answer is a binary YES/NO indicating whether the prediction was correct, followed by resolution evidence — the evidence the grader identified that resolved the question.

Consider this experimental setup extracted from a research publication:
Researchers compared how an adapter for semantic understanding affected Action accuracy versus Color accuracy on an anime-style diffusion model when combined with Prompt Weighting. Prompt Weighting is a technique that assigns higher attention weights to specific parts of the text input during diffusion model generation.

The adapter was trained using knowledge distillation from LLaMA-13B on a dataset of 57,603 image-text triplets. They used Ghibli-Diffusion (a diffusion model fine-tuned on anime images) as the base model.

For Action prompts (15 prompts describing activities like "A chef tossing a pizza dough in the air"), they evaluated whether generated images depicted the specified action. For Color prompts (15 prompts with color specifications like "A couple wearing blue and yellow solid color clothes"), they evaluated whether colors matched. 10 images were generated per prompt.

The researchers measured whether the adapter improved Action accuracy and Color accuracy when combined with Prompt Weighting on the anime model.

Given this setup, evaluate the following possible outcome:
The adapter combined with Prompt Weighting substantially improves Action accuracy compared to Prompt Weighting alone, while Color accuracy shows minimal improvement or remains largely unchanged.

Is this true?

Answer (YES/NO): NO